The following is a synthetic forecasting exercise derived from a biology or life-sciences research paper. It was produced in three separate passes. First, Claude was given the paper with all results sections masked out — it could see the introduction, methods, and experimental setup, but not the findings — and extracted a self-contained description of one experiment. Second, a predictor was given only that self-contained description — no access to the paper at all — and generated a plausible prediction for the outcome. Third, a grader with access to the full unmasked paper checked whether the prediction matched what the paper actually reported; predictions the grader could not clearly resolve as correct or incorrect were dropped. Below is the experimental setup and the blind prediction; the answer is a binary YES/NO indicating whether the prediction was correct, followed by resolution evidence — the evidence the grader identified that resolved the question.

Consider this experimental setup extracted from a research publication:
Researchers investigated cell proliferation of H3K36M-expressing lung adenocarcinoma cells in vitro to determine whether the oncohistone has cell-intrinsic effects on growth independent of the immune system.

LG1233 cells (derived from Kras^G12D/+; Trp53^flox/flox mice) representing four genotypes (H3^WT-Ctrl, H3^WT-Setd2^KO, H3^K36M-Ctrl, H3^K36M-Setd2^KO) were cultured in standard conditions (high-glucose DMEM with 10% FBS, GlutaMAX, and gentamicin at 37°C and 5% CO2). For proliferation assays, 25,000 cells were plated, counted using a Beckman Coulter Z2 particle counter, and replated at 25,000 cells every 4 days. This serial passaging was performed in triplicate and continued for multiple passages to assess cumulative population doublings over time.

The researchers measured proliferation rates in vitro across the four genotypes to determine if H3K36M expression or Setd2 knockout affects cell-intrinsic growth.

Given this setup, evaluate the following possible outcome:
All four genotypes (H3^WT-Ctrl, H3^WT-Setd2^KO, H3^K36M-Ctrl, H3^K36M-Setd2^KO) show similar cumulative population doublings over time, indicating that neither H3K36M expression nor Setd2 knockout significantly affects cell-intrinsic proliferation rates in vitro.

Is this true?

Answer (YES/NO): YES